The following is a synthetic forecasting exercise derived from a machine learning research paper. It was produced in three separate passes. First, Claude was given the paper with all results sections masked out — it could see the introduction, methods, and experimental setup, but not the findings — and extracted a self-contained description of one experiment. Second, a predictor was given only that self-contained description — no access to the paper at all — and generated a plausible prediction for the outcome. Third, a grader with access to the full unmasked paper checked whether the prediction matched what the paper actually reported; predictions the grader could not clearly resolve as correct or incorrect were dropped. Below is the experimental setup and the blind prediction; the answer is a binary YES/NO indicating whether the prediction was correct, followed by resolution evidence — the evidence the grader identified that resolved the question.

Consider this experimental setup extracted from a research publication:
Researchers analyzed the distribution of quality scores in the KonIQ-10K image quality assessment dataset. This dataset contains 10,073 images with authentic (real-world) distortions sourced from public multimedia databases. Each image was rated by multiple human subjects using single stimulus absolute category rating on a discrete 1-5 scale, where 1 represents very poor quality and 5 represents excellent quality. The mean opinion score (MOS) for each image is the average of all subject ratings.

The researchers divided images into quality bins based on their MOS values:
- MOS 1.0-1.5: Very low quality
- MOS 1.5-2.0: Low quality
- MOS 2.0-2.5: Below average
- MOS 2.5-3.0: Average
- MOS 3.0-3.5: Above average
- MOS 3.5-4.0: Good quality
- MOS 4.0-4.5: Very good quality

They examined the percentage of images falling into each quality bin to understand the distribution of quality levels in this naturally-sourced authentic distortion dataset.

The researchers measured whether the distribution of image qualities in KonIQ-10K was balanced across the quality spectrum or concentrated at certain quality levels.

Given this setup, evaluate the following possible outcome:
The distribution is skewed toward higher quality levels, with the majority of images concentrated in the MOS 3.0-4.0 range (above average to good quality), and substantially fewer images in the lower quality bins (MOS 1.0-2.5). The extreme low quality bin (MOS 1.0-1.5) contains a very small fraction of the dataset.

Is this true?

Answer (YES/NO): YES